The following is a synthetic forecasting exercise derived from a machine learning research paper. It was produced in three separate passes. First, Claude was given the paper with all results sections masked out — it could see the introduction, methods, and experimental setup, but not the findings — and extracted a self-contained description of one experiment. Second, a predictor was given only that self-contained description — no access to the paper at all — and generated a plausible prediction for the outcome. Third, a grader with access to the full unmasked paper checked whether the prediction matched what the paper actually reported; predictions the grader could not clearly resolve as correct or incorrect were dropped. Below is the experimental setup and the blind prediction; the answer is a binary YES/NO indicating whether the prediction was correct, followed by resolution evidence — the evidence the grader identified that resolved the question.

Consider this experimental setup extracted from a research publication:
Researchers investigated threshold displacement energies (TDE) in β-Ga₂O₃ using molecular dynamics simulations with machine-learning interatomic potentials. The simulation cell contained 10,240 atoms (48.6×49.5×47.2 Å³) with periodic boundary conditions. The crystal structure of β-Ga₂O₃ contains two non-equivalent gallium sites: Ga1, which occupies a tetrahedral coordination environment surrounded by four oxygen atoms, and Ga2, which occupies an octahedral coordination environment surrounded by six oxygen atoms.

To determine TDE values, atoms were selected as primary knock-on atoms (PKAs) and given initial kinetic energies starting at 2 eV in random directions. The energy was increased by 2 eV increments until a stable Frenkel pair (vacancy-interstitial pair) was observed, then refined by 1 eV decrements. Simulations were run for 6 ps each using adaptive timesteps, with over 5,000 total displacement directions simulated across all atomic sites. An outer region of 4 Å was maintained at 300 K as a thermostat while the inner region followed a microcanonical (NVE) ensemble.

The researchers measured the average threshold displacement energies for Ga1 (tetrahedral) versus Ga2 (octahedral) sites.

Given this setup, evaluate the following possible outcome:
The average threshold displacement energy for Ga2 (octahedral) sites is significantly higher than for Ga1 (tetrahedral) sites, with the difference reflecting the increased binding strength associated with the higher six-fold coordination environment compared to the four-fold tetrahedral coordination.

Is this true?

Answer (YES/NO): NO